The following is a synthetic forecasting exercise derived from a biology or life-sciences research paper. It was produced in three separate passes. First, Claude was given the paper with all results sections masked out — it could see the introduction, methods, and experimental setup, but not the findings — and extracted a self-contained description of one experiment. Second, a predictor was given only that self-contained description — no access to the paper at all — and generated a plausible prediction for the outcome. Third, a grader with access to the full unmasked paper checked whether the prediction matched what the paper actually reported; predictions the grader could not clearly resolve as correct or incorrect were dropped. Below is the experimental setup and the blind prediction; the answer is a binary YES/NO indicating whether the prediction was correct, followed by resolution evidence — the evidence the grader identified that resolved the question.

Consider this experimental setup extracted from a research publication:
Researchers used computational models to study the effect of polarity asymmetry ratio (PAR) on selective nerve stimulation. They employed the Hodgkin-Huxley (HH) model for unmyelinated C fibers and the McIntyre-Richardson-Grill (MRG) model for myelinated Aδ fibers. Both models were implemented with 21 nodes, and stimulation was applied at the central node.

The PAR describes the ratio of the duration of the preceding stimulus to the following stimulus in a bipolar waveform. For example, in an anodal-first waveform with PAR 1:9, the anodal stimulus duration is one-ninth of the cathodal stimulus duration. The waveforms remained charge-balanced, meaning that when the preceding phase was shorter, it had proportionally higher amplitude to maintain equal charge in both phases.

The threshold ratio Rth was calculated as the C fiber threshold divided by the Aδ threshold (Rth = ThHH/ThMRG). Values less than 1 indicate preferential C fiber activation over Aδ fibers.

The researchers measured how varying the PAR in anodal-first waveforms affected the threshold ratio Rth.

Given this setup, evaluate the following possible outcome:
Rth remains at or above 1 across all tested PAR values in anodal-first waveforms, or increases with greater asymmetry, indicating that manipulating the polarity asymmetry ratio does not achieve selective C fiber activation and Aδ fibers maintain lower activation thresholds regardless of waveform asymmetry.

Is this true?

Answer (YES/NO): NO